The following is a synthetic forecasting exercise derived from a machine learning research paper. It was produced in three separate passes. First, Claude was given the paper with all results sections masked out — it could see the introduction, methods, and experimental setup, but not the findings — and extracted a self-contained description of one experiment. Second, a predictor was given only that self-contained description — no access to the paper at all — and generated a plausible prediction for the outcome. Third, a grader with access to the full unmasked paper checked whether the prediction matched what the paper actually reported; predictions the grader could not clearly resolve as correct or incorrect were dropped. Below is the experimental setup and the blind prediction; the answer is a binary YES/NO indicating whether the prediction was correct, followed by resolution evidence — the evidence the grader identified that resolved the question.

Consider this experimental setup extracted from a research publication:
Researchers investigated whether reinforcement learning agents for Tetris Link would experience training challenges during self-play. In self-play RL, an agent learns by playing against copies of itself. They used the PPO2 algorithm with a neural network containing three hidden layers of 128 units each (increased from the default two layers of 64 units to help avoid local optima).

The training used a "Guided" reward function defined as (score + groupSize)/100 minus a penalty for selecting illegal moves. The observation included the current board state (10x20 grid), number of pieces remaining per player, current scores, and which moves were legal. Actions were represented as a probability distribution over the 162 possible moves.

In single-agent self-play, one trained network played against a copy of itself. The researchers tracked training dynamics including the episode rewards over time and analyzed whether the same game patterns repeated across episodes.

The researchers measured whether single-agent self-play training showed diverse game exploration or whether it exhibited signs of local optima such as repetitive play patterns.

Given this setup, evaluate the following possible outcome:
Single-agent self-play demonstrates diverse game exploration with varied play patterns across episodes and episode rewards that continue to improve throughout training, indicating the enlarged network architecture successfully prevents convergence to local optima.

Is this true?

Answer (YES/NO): NO